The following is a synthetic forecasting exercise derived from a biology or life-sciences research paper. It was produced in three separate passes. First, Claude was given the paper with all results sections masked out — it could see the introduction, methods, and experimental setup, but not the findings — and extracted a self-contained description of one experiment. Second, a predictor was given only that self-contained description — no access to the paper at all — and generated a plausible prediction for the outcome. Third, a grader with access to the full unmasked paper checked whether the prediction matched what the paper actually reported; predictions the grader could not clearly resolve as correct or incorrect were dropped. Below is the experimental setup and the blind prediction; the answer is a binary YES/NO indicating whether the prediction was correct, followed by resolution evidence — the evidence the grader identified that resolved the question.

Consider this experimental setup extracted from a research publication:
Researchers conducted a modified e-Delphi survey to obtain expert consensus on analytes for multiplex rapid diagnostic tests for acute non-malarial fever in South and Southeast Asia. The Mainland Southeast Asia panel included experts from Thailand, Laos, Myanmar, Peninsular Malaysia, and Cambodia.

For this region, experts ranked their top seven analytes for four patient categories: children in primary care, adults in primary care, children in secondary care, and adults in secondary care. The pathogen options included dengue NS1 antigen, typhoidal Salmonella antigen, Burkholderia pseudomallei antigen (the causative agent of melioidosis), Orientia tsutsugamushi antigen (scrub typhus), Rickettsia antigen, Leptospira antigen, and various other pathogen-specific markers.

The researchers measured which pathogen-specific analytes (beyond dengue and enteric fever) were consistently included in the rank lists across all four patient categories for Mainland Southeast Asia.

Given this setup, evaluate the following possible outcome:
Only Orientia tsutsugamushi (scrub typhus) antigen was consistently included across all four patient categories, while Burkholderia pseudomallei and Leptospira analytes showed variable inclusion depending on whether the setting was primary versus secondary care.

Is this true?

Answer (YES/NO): NO